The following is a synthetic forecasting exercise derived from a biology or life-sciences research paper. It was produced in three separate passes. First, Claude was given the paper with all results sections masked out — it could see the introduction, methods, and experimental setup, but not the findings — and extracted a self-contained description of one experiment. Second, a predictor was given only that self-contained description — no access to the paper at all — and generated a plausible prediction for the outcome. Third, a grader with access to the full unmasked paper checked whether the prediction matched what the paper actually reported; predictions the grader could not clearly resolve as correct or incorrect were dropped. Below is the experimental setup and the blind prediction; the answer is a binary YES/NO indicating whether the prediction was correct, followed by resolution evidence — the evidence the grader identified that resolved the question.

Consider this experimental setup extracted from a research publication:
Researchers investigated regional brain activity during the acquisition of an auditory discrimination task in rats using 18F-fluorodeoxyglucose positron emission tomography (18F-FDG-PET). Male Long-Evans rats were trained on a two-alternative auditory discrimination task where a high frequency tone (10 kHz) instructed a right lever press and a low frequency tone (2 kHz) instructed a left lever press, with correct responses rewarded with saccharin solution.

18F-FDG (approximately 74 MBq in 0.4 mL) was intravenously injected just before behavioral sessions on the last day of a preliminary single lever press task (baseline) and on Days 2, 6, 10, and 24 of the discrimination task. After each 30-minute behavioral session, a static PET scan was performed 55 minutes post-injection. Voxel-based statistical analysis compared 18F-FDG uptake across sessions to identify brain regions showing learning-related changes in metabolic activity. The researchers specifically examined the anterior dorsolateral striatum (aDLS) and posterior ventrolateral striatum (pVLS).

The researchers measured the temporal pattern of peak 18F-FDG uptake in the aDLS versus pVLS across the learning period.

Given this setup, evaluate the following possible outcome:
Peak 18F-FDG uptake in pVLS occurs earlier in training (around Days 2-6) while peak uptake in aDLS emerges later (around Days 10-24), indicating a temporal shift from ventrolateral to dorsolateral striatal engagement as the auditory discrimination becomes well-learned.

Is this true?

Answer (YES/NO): NO